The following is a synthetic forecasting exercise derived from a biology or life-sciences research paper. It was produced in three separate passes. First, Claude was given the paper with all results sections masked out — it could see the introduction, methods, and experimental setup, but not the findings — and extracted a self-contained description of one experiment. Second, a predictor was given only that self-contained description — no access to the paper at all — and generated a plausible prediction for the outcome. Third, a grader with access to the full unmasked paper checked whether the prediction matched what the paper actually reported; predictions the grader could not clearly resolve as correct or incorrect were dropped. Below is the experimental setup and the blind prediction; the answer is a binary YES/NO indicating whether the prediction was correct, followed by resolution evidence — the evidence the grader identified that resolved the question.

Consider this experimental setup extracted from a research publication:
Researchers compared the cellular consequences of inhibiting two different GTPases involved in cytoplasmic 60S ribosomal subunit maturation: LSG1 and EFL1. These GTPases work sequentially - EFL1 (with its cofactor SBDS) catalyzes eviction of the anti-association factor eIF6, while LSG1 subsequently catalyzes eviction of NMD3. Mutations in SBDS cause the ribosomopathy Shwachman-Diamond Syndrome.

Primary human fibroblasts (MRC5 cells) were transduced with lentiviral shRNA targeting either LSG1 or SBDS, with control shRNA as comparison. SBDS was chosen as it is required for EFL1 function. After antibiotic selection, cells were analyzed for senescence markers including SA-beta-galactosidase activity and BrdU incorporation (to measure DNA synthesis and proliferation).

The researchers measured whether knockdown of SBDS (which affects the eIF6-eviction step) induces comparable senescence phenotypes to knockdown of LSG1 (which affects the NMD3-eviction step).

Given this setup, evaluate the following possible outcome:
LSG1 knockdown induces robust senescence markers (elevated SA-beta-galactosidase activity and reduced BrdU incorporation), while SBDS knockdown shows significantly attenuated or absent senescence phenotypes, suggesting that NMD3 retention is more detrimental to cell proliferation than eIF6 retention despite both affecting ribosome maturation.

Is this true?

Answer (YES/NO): NO